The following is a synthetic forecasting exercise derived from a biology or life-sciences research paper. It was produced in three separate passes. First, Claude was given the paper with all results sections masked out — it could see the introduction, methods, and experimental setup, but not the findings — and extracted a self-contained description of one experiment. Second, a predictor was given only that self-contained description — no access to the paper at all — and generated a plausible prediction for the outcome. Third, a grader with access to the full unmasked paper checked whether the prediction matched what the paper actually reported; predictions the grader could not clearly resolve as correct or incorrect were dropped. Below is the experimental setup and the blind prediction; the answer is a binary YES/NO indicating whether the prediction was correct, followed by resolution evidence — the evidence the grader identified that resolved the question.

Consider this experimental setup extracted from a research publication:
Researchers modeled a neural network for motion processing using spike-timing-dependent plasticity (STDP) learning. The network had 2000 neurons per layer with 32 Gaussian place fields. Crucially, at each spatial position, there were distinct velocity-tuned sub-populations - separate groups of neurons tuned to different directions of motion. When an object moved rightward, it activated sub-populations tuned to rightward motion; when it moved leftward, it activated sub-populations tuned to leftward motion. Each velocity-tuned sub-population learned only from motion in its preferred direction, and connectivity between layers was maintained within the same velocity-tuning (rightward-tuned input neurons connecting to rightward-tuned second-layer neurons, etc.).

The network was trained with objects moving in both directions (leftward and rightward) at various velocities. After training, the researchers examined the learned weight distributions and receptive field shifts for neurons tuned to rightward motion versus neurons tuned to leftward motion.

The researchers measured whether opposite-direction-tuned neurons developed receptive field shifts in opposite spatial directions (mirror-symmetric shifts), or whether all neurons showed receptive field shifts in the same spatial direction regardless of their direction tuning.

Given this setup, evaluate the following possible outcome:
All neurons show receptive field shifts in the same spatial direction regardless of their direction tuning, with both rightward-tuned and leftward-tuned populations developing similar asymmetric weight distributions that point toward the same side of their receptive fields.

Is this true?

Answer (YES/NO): NO